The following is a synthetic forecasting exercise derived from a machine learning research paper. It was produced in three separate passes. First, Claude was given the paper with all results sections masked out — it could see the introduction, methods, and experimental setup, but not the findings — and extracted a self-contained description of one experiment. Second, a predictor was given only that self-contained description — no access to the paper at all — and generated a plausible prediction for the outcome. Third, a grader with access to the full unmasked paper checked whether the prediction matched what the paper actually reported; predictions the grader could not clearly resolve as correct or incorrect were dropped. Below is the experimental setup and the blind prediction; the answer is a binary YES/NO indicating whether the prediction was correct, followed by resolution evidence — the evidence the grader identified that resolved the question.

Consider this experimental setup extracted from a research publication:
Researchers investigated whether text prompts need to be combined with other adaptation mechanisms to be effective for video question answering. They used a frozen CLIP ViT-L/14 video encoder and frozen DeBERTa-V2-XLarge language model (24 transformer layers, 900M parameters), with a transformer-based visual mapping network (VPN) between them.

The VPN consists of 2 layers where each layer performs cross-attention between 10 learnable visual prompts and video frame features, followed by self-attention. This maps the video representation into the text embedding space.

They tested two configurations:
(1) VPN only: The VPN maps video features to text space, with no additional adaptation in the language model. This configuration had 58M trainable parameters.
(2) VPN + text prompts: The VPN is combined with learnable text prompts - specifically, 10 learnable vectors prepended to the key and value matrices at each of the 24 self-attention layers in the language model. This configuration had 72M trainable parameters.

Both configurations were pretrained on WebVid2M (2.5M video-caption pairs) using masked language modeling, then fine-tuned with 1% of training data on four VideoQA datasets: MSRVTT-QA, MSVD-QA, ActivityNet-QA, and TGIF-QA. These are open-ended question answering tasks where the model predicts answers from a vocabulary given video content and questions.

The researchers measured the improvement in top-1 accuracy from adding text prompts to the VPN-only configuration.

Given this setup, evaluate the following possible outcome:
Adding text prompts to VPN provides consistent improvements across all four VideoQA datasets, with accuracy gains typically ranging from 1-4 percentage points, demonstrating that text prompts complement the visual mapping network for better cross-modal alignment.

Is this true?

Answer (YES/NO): NO